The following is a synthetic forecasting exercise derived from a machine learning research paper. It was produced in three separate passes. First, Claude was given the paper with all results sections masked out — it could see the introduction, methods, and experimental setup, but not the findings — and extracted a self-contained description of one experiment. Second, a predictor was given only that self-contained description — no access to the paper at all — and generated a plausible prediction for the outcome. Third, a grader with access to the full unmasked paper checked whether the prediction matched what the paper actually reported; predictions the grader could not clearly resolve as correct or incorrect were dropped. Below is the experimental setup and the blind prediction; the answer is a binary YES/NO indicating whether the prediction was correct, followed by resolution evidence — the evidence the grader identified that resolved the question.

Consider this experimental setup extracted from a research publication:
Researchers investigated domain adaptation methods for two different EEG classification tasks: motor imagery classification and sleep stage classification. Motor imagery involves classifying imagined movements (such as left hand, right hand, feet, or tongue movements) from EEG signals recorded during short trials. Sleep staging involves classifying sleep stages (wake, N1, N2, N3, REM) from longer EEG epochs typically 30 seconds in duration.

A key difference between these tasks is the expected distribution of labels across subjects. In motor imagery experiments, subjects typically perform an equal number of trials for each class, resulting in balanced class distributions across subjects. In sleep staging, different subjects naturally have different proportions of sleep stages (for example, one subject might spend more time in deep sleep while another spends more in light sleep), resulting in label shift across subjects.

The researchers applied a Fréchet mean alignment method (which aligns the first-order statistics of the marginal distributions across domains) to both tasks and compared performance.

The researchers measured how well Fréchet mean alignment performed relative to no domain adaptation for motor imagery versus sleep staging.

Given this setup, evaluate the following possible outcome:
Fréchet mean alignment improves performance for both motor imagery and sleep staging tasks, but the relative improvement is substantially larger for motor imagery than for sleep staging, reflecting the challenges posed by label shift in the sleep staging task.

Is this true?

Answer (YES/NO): NO